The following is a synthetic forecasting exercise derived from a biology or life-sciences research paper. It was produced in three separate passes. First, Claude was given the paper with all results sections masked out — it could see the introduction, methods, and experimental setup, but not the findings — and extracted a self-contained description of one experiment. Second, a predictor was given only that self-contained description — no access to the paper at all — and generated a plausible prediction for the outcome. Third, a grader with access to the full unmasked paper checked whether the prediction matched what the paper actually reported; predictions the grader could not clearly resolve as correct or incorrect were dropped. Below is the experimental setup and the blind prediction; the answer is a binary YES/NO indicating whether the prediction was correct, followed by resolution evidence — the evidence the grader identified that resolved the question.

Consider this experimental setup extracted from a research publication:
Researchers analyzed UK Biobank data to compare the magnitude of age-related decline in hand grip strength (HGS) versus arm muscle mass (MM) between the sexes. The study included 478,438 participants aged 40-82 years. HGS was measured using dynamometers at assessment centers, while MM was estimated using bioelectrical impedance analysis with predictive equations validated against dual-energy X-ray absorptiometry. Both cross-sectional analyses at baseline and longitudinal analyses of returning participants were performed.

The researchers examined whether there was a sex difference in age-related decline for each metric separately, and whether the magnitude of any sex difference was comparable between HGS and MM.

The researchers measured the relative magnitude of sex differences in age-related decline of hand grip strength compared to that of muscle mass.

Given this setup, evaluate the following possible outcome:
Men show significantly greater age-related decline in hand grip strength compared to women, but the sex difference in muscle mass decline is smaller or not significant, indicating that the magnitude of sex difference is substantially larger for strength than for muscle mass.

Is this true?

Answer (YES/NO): NO